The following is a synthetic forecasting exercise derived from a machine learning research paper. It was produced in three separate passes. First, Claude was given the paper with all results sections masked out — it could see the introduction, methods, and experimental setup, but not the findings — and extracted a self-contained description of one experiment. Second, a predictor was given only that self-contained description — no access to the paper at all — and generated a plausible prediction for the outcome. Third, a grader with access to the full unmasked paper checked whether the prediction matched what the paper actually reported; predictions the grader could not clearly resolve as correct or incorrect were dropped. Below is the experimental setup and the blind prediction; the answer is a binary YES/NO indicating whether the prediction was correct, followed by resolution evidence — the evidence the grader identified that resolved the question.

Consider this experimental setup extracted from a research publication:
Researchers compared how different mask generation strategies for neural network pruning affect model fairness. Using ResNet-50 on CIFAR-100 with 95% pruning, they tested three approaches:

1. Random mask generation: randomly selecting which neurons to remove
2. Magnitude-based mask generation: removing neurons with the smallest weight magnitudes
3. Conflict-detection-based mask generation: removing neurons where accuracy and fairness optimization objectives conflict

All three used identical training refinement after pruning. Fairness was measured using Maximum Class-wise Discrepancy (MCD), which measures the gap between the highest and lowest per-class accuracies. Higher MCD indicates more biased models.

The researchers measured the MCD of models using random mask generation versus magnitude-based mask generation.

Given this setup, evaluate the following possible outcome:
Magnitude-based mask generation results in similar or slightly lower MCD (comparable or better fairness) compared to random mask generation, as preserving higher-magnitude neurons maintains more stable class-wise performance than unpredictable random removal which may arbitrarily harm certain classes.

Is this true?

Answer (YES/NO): NO